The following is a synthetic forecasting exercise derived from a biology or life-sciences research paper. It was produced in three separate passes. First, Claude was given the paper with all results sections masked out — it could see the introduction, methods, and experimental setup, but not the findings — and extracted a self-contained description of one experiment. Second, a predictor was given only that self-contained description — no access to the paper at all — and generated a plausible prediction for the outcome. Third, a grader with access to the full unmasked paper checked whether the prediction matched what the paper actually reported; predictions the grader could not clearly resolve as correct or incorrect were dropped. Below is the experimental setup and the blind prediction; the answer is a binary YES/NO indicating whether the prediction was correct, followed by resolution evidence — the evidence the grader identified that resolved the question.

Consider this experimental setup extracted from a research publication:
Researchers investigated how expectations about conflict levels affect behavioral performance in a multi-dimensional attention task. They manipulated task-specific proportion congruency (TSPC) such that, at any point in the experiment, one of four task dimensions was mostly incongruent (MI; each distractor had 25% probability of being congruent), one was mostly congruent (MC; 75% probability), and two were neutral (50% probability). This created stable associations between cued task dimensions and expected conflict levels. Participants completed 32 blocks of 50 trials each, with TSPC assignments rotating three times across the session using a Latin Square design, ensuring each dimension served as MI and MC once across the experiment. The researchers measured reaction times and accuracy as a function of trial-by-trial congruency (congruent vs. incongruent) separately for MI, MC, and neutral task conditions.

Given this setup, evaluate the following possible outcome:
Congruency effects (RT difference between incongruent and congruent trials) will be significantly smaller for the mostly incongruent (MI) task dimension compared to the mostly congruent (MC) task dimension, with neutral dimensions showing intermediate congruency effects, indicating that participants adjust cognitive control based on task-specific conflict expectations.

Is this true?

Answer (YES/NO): YES